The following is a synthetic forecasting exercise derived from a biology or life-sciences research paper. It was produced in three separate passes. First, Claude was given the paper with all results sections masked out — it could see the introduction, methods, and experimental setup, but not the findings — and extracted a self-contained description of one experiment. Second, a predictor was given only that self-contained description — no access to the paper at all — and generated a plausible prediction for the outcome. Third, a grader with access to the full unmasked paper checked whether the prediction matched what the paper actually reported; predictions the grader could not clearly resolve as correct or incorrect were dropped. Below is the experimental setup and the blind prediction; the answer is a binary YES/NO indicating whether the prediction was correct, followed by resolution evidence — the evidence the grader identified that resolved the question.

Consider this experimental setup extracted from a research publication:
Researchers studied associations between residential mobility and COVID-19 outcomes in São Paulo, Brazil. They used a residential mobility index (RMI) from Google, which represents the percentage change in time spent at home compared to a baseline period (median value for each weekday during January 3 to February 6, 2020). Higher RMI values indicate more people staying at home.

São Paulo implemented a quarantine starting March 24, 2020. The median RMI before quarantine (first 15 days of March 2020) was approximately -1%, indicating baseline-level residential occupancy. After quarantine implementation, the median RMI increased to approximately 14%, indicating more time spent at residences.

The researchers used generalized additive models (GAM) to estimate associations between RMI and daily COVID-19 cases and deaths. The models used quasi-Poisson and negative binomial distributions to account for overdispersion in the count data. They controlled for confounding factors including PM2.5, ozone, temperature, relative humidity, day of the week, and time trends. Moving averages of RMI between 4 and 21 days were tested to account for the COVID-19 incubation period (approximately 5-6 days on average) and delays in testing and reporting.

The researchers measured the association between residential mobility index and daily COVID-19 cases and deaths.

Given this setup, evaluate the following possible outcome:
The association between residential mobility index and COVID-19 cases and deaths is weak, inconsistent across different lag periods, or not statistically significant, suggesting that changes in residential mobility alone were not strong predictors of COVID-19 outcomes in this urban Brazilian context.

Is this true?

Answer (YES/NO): YES